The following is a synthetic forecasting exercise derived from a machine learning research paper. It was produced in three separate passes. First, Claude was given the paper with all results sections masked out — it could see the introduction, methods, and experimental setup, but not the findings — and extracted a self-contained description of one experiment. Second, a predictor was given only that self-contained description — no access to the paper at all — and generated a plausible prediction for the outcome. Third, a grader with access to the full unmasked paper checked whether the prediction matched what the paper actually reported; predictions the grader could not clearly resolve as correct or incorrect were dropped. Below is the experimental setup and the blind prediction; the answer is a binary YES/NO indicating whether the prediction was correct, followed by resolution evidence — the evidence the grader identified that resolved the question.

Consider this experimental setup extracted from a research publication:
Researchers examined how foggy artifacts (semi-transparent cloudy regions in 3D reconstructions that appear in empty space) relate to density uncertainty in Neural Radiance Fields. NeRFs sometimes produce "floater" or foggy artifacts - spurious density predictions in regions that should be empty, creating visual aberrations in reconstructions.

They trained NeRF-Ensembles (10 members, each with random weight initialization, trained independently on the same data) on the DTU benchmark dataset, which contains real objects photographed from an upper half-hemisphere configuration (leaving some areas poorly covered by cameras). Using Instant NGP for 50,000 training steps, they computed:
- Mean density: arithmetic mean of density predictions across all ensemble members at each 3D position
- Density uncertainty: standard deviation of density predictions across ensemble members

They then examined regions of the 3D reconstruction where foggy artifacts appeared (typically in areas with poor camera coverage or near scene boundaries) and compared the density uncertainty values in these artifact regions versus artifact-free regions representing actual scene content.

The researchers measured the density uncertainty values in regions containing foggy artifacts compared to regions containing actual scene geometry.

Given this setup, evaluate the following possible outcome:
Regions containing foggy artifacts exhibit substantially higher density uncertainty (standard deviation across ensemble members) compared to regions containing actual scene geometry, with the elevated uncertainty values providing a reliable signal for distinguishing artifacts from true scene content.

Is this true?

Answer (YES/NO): YES